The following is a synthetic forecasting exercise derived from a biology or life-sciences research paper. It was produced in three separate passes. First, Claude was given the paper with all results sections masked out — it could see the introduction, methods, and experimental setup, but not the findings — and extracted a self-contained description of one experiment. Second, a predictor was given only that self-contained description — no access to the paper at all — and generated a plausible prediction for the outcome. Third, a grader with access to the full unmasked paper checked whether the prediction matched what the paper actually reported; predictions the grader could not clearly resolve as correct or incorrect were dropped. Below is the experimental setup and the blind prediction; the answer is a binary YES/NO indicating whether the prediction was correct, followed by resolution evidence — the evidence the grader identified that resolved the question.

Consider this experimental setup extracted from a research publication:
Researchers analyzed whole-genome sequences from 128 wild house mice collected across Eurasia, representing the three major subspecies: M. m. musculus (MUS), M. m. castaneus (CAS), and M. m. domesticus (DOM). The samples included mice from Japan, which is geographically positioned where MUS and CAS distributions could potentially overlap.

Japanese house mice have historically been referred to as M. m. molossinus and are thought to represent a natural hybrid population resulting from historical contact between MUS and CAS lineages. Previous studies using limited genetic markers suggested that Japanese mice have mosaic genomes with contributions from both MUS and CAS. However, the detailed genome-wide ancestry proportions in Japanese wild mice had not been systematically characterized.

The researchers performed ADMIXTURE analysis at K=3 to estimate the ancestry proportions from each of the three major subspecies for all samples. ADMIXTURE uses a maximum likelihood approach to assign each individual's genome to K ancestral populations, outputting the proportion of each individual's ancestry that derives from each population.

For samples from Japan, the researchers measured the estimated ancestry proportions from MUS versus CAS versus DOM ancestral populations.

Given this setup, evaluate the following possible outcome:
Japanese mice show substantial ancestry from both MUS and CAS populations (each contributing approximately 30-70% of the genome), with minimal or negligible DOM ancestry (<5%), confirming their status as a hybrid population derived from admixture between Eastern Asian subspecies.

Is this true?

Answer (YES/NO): NO